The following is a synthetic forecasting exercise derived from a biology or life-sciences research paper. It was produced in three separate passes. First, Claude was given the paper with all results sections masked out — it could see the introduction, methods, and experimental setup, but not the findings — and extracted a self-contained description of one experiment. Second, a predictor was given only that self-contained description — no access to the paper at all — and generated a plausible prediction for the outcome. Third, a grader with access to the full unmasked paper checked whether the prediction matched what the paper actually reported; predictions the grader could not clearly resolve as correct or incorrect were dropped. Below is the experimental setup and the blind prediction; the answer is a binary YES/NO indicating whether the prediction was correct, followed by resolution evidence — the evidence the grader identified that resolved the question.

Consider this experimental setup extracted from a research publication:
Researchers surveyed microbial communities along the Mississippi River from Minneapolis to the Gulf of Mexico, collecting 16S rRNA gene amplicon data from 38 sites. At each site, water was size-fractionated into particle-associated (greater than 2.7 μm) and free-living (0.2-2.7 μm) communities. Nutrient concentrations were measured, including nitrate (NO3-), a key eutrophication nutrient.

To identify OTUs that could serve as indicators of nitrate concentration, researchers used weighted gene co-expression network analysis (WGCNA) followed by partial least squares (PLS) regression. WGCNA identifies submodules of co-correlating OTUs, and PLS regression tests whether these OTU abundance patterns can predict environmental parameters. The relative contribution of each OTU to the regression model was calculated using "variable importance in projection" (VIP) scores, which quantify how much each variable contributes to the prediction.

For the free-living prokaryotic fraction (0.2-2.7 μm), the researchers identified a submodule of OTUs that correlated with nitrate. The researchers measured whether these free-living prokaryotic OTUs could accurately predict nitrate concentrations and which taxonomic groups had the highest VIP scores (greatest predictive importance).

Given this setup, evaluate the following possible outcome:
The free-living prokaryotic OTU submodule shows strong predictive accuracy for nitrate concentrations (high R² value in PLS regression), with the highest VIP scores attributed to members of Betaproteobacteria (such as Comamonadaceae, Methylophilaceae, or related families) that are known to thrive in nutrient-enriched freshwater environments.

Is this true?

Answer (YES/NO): NO